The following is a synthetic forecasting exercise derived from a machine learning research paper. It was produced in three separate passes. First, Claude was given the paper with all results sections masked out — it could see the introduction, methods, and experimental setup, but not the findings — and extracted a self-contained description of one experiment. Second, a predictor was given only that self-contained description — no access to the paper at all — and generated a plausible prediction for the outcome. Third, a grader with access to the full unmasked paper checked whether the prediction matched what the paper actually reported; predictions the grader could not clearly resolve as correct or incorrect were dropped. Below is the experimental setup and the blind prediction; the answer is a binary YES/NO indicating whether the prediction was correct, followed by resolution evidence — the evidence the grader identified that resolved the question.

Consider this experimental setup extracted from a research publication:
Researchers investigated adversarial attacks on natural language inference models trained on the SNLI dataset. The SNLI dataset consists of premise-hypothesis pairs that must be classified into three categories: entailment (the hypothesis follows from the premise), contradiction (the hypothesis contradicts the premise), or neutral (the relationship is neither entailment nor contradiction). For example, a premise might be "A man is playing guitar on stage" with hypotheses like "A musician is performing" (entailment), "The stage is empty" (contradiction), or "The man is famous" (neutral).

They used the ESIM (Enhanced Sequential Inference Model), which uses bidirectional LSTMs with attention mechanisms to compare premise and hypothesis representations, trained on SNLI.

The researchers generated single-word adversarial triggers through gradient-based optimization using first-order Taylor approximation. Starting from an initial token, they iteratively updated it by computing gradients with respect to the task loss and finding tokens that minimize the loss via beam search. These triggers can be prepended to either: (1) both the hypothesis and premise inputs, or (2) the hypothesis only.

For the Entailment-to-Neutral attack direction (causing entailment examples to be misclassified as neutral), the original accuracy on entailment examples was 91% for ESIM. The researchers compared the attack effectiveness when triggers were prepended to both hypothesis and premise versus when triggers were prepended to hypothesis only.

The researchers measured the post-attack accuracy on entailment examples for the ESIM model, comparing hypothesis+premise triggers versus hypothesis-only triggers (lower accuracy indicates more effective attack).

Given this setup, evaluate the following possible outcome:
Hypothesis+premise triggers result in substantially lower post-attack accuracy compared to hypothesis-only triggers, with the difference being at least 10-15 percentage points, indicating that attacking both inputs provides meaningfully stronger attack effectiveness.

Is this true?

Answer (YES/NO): NO